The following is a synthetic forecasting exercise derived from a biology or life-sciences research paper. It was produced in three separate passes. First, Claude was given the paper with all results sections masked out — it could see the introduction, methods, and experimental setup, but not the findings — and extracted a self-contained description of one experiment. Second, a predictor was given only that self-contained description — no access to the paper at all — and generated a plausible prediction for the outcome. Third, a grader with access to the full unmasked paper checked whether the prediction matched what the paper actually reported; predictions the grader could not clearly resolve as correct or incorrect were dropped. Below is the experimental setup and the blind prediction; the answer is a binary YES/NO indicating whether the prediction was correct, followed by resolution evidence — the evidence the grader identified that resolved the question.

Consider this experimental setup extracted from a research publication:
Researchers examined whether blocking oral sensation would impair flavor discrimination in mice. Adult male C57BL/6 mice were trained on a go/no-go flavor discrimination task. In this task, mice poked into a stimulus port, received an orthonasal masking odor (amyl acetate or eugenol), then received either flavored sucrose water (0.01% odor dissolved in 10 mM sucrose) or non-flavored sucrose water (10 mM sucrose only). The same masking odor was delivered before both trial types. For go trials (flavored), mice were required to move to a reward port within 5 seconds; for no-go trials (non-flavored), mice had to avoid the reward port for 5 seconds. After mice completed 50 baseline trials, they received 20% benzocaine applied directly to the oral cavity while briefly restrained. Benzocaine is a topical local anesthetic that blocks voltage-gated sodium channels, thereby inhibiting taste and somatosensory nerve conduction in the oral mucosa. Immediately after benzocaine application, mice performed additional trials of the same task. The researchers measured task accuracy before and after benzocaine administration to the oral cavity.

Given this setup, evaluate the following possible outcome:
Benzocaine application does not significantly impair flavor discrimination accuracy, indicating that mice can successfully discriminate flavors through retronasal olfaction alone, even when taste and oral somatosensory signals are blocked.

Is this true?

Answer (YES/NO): YES